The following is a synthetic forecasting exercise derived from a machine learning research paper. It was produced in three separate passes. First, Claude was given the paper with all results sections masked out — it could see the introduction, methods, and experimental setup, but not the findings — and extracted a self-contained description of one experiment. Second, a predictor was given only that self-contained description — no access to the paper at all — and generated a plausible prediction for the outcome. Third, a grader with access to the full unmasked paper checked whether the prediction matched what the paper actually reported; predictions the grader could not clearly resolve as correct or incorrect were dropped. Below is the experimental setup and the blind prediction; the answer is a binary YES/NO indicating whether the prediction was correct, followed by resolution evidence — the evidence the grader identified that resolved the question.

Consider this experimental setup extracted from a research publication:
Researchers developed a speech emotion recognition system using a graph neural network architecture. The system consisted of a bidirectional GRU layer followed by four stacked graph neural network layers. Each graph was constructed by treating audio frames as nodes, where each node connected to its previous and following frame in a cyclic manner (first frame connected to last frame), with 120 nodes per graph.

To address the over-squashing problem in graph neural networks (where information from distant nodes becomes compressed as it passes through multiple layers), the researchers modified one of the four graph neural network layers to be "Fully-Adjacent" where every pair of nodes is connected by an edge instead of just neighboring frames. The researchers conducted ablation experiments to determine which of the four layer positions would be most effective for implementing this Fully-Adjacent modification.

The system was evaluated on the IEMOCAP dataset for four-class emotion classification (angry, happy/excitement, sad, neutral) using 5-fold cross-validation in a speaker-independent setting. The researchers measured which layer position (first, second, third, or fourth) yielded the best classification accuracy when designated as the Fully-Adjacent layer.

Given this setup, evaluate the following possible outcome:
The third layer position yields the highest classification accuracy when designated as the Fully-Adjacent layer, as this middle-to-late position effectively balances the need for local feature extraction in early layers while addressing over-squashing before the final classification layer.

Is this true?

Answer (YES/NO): NO